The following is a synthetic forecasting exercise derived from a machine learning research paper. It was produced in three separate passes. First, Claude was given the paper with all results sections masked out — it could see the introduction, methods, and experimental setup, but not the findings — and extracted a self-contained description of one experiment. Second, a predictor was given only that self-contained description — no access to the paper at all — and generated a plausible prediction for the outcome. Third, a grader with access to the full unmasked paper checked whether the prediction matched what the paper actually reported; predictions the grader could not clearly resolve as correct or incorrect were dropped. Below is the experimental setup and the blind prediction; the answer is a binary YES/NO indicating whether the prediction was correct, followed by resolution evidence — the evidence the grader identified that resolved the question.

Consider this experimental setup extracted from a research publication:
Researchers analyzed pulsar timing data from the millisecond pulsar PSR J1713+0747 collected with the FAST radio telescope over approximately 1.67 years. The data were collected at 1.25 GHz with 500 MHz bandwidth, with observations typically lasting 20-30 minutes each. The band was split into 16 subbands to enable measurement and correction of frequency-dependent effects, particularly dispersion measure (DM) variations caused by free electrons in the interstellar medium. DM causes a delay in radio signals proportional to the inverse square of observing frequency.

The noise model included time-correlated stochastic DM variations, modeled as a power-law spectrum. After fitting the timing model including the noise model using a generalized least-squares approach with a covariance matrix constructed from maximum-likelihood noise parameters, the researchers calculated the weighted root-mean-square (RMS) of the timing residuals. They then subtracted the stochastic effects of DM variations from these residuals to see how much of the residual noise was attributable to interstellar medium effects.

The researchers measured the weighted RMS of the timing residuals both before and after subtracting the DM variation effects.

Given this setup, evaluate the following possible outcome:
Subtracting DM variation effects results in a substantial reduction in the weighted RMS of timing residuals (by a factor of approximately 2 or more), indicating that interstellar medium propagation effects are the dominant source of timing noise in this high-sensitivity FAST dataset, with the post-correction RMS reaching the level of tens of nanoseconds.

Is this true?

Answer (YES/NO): NO